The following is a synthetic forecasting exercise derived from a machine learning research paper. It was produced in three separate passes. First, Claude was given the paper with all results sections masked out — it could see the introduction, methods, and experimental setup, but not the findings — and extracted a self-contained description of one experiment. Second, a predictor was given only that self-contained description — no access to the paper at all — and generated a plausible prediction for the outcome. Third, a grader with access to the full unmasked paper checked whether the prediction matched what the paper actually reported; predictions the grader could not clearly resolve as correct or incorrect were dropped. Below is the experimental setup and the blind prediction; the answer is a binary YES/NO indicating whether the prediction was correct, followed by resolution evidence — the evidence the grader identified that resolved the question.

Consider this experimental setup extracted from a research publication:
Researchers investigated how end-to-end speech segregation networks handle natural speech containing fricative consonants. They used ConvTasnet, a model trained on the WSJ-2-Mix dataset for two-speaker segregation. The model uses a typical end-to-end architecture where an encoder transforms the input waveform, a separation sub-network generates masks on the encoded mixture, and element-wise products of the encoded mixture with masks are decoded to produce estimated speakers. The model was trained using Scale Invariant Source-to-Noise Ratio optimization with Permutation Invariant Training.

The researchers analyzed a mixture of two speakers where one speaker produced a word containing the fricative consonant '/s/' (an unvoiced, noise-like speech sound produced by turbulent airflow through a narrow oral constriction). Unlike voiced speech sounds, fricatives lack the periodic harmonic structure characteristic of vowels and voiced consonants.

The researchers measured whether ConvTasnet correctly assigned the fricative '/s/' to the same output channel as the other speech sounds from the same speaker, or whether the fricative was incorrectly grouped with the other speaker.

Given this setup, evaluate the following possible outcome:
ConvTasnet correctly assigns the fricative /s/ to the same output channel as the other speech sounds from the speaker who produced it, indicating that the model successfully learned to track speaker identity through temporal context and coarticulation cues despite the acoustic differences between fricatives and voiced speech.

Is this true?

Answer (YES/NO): NO